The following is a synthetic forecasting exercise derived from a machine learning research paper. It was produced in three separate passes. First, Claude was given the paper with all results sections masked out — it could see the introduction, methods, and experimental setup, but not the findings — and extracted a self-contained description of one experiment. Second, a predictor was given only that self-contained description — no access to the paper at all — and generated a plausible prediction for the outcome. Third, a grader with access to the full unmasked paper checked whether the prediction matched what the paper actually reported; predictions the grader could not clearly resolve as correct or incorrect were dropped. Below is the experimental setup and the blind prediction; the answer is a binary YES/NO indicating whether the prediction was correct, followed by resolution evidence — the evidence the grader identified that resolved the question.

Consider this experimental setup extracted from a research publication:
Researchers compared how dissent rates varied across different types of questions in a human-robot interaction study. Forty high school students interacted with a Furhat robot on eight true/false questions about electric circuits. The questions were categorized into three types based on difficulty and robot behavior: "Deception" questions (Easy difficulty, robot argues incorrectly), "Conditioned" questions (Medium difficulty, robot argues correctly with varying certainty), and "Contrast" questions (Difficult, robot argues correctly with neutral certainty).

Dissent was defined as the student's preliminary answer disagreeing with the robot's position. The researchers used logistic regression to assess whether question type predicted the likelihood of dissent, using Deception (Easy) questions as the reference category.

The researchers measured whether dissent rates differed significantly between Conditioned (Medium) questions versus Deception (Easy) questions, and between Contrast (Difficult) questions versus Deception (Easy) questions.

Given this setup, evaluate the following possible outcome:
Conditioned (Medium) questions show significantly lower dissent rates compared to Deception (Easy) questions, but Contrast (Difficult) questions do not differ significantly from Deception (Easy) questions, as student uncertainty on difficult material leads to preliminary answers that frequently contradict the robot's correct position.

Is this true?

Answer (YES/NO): YES